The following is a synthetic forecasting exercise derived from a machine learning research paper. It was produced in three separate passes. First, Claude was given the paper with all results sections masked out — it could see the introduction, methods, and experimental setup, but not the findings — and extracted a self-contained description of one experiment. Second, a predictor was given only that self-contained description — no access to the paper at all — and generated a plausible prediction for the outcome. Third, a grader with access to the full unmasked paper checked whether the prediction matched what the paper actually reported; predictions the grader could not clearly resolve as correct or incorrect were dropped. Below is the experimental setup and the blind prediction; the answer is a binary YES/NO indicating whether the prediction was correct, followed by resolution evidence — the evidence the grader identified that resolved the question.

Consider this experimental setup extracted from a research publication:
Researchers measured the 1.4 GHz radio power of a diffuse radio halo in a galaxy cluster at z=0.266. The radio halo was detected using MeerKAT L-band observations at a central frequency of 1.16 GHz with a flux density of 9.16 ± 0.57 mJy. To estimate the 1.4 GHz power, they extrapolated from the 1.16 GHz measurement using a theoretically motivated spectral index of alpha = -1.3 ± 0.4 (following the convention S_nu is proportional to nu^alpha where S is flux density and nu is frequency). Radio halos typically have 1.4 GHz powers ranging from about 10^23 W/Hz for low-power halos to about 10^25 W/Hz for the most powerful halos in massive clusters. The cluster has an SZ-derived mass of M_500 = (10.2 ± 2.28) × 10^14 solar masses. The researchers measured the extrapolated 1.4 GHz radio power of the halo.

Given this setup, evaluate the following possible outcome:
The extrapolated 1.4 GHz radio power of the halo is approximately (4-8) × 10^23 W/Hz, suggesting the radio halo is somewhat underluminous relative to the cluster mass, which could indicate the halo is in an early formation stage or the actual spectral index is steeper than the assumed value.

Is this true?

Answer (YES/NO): NO